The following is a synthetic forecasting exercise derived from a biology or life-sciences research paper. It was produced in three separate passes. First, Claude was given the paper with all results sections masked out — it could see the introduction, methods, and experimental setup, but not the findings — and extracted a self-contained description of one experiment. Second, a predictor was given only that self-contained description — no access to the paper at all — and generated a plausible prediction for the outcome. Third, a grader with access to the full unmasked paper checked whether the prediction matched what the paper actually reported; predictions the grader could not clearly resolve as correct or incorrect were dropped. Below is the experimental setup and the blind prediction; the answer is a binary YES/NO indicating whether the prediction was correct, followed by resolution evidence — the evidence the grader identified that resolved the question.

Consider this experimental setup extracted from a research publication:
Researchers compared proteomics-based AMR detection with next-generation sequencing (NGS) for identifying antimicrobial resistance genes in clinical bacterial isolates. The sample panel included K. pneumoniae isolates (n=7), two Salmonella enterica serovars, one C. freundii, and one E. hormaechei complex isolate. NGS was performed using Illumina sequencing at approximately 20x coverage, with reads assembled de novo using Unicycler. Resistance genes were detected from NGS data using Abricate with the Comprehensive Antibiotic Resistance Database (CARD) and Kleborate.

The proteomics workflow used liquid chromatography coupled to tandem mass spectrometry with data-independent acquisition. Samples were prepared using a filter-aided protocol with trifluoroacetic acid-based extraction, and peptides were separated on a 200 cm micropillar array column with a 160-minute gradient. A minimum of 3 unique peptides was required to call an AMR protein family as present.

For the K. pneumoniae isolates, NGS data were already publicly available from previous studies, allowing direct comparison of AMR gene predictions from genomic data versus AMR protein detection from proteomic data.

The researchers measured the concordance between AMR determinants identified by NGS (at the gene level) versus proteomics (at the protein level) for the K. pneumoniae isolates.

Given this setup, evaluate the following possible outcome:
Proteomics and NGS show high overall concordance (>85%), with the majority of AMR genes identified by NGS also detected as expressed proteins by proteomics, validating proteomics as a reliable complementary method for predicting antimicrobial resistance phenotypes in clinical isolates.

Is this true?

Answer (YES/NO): YES